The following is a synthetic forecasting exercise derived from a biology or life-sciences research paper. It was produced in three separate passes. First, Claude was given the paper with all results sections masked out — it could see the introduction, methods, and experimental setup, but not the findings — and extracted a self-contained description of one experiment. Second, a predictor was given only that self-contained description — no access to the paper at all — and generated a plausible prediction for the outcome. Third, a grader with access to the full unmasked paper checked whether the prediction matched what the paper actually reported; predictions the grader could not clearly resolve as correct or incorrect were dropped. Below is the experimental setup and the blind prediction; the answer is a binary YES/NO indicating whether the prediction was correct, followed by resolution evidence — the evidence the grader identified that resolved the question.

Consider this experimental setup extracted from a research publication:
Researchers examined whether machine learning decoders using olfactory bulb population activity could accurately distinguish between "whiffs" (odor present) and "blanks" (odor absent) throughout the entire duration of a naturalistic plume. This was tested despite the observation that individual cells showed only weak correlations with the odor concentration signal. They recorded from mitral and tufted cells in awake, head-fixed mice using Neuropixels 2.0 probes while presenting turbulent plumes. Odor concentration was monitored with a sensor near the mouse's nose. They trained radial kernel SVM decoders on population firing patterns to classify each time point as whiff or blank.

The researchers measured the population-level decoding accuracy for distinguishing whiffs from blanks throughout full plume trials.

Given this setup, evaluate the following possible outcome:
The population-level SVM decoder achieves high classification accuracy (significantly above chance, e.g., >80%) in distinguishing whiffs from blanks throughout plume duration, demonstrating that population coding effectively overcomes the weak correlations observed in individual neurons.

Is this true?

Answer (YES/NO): YES